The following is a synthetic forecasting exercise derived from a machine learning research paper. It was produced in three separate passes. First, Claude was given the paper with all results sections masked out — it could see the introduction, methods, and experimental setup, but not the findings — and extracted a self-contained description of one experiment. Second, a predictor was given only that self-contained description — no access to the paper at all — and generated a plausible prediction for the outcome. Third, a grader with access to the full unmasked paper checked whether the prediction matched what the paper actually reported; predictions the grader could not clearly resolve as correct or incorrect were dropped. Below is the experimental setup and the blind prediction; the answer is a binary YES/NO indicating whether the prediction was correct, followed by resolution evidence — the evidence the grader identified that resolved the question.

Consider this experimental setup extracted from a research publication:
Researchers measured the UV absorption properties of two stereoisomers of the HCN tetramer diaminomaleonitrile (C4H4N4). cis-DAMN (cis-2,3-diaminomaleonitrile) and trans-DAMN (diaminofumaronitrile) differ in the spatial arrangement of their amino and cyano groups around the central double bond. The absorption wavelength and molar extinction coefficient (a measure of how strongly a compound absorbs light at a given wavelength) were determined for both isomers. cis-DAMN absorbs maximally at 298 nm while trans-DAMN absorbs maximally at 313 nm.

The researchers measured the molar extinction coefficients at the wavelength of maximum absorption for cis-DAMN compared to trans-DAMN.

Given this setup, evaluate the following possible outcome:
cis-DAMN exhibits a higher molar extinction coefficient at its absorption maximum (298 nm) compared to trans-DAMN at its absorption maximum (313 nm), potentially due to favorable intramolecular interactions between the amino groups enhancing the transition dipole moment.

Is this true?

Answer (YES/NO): YES